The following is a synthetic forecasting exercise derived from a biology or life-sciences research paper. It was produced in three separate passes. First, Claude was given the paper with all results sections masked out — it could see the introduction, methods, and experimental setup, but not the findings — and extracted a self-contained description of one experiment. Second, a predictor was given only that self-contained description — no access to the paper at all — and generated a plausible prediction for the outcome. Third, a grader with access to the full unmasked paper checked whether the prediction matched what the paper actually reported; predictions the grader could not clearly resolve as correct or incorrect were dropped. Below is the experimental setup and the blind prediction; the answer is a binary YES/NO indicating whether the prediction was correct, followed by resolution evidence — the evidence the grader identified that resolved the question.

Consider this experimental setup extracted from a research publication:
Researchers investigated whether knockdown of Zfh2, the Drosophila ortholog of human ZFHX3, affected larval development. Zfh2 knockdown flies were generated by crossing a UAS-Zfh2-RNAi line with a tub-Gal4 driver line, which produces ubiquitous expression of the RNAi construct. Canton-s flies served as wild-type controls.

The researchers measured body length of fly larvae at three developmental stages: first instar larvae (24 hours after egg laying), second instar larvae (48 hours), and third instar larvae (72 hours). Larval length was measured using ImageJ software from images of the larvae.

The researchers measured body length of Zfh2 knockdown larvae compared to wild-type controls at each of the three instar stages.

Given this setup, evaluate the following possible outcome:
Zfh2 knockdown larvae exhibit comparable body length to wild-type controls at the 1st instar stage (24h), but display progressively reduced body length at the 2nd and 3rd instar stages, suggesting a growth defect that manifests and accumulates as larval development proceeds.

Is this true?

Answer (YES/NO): NO